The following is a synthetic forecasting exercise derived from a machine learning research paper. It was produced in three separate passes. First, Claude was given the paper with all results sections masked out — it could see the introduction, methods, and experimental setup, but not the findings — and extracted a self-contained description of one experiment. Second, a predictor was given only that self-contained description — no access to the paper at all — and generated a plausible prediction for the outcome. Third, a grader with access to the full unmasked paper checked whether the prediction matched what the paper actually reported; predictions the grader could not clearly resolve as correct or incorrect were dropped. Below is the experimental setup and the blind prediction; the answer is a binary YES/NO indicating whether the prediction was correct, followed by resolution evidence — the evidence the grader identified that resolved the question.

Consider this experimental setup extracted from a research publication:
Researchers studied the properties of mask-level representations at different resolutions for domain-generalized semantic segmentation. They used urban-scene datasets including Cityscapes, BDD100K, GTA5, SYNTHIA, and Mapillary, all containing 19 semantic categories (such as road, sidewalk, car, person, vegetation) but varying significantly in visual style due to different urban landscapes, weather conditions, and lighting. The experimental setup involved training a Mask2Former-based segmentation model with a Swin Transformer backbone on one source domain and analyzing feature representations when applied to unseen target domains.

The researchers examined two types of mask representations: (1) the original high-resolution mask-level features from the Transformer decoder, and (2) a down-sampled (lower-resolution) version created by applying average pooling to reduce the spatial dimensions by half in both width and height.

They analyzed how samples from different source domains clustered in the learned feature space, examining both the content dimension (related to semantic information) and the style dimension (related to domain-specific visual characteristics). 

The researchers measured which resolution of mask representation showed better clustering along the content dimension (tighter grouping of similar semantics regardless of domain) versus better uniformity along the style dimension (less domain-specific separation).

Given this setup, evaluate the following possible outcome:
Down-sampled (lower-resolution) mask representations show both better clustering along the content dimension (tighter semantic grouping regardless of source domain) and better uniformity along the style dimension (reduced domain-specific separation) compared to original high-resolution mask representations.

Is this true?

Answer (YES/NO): NO